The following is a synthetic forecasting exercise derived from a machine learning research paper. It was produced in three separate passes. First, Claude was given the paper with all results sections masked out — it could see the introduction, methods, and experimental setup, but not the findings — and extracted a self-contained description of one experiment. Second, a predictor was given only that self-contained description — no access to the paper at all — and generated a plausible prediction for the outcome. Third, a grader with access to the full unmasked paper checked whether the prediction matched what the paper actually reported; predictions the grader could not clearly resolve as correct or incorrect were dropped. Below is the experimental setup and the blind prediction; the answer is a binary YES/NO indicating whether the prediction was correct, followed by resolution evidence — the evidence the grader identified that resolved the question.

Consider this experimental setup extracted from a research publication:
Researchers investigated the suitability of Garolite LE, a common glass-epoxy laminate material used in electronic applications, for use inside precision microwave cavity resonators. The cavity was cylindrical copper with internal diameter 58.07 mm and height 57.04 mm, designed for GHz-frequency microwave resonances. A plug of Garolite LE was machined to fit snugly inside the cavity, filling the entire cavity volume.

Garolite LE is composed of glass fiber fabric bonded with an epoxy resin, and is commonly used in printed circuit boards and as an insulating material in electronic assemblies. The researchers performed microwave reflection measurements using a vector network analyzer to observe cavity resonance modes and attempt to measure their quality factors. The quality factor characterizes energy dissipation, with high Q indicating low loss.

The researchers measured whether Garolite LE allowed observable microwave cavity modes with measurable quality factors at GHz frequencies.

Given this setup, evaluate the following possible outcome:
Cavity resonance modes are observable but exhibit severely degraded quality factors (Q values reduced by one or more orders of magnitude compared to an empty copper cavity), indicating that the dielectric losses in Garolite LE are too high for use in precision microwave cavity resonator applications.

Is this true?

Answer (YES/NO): NO